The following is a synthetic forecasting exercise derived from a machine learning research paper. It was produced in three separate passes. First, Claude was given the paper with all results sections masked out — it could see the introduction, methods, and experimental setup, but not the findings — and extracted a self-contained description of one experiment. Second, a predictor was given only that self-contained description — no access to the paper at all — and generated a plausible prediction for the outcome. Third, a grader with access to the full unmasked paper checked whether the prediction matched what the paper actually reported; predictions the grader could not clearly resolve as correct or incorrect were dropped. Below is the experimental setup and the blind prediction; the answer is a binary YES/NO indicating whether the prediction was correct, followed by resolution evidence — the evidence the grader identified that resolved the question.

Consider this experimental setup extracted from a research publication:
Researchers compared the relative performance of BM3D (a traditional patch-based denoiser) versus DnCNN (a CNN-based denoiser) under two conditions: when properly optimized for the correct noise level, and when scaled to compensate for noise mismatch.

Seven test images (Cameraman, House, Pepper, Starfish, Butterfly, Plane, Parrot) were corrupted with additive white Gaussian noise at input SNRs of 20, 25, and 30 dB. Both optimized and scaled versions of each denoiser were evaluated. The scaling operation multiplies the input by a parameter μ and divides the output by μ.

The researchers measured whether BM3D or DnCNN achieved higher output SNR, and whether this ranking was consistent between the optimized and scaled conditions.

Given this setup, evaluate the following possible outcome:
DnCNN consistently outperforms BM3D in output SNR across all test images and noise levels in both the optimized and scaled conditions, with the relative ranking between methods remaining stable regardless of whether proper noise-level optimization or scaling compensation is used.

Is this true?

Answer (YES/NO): NO